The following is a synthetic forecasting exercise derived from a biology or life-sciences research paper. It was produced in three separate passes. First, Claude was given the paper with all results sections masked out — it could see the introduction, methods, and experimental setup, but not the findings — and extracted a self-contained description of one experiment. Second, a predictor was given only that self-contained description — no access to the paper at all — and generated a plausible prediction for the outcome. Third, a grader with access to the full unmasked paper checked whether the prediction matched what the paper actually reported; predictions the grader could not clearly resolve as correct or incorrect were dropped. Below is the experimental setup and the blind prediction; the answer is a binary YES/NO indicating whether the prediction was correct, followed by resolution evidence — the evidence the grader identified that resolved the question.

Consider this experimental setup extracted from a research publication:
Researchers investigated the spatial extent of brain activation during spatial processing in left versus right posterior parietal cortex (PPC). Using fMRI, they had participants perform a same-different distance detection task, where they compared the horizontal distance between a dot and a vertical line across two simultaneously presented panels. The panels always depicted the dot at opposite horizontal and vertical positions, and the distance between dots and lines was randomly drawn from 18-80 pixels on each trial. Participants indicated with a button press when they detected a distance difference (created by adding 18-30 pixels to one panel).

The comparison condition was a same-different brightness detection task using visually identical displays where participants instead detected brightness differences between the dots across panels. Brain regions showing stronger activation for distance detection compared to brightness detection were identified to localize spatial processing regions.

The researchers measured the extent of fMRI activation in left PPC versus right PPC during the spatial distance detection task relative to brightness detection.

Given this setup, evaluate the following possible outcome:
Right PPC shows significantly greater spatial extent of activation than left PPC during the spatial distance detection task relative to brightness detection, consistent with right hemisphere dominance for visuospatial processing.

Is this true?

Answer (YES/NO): YES